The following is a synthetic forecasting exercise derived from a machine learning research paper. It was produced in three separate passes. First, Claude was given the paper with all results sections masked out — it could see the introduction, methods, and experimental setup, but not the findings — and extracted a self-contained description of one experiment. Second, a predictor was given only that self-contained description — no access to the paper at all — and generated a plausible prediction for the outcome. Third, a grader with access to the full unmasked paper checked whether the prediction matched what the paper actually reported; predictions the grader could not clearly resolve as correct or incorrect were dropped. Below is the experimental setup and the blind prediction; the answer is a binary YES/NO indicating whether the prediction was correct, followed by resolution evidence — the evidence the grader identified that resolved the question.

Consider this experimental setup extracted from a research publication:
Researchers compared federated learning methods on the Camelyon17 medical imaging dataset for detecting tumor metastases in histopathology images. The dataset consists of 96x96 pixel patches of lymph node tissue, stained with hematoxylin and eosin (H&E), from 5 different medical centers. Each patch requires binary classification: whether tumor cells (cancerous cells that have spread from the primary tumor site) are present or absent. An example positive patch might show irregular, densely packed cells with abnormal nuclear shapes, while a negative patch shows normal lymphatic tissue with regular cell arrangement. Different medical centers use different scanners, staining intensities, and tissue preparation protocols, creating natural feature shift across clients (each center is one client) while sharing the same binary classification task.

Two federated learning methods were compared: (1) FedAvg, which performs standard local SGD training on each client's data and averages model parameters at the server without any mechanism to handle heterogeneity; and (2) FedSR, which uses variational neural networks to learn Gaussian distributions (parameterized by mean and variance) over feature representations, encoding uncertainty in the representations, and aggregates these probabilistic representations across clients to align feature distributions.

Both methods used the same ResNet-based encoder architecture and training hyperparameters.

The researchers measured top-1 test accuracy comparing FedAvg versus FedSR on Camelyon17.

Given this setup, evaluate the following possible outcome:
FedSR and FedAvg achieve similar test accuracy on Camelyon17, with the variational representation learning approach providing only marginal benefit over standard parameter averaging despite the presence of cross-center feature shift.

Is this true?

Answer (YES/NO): YES